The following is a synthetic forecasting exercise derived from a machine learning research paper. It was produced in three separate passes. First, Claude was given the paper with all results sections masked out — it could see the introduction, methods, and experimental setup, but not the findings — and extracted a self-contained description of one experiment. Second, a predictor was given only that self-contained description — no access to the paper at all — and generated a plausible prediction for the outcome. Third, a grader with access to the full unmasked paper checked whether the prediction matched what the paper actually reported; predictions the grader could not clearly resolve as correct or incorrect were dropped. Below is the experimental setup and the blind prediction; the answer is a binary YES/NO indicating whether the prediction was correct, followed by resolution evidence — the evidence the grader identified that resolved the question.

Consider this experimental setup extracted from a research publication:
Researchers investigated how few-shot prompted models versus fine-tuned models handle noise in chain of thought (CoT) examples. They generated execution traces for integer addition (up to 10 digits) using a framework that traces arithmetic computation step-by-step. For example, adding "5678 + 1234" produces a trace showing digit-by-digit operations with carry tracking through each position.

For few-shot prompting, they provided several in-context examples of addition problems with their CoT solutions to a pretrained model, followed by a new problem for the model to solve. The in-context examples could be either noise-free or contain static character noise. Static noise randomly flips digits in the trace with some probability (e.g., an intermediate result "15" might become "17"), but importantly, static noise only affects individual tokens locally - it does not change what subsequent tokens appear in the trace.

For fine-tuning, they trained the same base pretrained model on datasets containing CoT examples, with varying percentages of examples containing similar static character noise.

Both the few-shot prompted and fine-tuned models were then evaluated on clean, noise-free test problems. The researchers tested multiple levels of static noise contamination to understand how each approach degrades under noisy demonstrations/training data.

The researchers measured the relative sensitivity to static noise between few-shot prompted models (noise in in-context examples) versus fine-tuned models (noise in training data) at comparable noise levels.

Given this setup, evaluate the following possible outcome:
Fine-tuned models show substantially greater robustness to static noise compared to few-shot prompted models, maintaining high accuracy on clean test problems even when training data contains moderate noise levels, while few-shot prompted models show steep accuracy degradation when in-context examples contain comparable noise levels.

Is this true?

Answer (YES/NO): YES